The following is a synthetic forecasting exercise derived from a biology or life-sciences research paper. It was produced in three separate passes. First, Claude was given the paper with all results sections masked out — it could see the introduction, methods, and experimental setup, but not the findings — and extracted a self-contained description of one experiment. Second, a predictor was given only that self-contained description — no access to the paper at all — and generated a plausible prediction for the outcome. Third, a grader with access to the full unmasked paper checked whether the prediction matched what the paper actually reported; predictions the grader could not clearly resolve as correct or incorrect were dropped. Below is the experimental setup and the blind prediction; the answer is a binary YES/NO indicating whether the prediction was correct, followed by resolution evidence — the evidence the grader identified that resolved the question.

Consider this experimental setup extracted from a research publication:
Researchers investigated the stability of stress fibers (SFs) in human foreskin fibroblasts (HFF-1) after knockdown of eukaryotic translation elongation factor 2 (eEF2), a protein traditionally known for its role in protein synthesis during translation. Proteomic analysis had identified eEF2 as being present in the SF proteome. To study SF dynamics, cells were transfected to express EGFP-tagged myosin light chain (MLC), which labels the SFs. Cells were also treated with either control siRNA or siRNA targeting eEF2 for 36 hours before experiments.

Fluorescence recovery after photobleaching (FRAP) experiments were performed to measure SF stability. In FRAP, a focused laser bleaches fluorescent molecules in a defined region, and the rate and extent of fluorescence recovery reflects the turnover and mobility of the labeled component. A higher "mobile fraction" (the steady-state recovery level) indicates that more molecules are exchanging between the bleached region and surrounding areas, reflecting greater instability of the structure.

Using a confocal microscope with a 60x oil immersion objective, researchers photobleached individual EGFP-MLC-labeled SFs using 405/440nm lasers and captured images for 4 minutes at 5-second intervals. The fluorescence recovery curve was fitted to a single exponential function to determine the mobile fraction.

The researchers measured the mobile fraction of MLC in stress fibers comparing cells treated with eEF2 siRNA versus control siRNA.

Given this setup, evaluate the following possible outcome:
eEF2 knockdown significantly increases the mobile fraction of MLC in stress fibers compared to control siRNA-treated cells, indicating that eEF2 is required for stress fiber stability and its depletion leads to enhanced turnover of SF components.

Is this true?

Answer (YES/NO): YES